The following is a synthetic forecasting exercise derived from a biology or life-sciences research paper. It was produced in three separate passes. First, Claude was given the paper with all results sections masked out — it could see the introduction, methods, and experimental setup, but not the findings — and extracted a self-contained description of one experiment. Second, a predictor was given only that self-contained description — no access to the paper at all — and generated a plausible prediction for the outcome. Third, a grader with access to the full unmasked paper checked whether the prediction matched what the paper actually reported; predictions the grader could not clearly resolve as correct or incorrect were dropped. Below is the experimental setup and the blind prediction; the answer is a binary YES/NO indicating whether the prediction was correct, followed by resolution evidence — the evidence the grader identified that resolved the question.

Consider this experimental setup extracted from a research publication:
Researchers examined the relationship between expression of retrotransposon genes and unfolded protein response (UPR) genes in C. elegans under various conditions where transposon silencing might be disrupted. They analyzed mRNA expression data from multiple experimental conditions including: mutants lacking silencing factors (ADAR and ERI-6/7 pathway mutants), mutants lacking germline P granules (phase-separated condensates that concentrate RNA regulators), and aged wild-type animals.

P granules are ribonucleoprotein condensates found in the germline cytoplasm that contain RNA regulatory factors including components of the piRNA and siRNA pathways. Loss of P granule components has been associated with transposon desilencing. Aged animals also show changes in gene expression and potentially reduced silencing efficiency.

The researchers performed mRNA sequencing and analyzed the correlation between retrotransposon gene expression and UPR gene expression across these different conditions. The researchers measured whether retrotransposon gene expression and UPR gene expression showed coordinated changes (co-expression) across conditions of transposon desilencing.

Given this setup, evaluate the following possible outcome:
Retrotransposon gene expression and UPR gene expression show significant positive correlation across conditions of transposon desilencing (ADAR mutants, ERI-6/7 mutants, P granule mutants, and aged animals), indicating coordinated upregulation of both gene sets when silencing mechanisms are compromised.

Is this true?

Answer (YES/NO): YES